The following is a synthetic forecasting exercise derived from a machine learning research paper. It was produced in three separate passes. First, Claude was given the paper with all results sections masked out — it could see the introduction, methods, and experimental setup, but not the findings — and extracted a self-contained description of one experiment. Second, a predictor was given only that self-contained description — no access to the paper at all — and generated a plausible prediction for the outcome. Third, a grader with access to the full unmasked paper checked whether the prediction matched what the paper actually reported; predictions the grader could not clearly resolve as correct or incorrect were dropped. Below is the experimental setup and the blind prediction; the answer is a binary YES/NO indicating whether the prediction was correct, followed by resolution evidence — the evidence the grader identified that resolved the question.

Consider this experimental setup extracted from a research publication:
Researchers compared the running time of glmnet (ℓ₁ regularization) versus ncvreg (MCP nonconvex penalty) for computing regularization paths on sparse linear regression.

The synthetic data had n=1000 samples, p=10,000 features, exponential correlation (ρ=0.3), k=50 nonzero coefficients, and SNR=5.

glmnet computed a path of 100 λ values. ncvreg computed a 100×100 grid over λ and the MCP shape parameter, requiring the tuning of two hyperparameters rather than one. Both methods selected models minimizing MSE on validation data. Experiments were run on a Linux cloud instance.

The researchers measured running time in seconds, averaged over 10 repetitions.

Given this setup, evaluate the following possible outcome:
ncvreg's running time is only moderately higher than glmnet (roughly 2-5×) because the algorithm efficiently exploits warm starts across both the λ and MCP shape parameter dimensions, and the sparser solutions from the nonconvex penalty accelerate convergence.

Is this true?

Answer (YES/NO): YES